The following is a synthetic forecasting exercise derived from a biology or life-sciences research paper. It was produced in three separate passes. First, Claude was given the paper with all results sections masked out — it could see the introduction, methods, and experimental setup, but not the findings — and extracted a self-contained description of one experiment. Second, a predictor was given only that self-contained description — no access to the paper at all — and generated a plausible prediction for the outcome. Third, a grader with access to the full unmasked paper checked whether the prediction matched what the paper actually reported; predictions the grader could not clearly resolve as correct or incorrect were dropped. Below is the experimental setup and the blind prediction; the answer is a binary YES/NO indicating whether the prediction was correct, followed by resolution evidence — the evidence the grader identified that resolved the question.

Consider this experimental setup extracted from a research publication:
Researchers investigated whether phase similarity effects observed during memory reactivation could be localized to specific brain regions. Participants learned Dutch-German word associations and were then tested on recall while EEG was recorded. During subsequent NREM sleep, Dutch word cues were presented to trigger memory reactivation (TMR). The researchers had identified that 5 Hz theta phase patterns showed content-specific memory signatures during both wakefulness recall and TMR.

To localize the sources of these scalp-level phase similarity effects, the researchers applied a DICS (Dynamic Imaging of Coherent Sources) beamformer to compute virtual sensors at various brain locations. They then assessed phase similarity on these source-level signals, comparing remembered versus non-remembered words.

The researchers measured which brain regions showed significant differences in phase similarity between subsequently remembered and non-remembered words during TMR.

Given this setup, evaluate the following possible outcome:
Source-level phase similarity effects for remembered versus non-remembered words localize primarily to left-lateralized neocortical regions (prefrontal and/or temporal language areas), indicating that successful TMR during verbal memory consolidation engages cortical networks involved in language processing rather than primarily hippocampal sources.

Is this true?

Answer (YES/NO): NO